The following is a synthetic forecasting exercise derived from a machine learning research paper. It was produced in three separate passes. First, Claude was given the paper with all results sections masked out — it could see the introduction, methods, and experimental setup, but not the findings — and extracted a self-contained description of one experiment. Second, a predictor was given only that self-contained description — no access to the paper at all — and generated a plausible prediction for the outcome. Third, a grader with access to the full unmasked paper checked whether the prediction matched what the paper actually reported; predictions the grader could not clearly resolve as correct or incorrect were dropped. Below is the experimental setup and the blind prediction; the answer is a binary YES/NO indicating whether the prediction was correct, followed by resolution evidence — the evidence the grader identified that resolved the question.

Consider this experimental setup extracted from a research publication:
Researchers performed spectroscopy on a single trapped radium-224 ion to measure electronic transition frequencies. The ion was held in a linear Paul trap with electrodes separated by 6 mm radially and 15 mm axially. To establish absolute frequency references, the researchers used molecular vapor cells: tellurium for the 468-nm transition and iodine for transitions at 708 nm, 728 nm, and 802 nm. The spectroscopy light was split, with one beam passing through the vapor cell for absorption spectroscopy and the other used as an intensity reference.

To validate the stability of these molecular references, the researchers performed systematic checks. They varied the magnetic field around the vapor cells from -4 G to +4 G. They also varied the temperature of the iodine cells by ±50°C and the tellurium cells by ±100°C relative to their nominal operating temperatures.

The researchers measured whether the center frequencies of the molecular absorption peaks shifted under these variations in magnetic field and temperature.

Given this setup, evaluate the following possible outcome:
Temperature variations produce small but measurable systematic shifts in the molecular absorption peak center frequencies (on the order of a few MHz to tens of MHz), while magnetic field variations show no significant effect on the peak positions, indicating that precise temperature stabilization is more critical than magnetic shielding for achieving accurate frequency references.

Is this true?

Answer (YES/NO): NO